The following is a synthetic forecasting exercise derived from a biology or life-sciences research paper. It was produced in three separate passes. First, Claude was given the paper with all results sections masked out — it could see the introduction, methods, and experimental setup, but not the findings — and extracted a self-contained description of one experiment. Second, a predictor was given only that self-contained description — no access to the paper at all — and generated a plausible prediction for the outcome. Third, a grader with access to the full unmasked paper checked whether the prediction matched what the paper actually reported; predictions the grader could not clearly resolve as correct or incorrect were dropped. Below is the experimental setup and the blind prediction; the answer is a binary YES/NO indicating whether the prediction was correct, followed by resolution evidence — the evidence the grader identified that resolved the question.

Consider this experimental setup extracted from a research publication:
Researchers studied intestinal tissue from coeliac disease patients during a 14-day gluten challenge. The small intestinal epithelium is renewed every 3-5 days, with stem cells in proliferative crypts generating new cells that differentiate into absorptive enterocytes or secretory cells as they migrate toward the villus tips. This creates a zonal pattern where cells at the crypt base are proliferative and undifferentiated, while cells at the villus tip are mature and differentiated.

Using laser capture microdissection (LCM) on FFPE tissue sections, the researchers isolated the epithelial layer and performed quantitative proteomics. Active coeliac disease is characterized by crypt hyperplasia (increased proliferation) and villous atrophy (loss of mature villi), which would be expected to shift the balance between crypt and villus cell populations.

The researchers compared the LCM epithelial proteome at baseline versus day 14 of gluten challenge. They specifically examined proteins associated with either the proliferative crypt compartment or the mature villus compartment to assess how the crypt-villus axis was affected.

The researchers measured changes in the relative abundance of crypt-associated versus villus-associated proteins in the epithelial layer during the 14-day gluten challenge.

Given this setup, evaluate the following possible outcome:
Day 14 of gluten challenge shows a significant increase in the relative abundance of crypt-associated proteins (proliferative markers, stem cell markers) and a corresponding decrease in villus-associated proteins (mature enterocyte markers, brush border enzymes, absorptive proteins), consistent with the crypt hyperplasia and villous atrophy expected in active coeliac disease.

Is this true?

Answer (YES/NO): NO